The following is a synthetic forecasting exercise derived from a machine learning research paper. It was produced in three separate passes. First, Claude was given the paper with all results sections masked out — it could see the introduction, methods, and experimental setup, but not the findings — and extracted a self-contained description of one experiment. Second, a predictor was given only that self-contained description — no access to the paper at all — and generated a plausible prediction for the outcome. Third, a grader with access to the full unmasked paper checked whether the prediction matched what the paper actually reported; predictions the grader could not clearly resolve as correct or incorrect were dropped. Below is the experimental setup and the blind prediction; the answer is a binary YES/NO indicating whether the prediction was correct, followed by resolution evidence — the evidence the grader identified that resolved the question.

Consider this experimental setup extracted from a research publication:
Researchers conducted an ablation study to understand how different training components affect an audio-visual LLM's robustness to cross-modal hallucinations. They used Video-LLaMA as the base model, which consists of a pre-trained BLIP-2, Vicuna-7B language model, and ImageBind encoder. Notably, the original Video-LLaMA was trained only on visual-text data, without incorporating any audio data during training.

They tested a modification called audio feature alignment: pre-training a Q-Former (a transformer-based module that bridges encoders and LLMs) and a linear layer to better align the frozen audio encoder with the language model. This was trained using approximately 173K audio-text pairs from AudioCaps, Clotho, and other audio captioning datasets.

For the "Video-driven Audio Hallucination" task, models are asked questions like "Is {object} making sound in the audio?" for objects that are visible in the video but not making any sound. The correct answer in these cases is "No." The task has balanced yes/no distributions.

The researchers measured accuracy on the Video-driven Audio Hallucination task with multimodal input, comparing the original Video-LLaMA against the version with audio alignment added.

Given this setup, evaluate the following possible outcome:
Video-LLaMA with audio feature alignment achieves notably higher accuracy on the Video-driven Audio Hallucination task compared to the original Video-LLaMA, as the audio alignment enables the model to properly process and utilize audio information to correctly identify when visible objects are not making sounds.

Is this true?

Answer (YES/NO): YES